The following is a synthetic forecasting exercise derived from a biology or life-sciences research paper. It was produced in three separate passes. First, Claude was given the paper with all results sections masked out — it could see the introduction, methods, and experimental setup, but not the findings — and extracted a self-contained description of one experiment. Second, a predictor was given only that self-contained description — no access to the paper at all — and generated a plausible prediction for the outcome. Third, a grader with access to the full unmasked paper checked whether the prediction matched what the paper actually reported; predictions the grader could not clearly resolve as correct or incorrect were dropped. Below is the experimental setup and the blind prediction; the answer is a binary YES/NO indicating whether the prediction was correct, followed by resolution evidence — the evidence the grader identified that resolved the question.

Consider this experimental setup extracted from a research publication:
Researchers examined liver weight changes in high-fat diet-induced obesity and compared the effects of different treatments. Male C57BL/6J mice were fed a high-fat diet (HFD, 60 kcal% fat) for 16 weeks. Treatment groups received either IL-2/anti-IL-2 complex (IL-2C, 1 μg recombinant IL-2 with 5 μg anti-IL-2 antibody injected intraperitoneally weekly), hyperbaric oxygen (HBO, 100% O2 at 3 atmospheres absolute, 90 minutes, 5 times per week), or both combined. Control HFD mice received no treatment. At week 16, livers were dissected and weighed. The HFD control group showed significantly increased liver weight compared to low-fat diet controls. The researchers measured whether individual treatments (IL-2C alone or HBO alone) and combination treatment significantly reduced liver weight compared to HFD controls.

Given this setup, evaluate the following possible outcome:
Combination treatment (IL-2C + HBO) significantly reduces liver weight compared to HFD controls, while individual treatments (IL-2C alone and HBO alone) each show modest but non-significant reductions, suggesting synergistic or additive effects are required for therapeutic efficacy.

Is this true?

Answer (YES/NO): NO